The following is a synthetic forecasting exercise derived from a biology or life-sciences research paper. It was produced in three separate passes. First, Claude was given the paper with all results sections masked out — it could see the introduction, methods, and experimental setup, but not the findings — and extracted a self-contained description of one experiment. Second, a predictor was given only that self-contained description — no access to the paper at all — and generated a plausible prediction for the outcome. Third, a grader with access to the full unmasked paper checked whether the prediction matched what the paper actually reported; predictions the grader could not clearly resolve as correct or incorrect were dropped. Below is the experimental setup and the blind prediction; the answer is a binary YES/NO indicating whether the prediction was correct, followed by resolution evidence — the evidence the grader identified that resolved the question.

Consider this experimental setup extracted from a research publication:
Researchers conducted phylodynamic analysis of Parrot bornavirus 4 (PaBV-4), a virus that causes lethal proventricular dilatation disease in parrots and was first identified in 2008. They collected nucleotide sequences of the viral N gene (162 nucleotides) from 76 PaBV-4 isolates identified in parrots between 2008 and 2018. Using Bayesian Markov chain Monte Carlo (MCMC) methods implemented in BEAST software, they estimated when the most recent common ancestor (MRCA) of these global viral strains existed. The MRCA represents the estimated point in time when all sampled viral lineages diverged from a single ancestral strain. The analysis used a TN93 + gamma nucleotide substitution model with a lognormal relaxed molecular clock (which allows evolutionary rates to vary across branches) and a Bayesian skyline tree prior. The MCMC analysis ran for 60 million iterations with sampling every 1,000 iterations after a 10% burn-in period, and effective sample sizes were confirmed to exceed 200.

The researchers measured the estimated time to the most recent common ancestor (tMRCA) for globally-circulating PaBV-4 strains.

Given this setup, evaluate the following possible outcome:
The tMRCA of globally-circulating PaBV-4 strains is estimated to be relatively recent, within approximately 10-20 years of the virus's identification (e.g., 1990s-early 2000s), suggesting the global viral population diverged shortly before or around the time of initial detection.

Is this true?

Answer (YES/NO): YES